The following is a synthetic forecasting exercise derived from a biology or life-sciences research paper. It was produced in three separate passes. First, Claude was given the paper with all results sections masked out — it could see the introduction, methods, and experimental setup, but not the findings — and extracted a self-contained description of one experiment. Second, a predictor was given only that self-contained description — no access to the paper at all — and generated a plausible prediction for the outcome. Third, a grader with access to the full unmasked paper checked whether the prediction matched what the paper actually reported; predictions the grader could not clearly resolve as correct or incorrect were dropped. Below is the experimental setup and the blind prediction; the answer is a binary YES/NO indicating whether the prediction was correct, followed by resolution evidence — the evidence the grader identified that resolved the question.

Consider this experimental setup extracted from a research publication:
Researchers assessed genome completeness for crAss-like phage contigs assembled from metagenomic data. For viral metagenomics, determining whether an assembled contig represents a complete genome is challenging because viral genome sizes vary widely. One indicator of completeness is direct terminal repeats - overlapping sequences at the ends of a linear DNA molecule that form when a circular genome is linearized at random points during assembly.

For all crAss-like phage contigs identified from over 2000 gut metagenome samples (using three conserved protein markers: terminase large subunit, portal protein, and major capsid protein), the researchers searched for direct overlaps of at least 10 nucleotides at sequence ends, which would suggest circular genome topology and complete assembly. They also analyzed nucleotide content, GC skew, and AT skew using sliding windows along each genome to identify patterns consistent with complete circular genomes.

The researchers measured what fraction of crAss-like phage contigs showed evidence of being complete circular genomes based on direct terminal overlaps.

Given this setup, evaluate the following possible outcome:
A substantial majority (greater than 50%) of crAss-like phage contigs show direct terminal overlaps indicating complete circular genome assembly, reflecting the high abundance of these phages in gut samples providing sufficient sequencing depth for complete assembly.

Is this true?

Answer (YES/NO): NO